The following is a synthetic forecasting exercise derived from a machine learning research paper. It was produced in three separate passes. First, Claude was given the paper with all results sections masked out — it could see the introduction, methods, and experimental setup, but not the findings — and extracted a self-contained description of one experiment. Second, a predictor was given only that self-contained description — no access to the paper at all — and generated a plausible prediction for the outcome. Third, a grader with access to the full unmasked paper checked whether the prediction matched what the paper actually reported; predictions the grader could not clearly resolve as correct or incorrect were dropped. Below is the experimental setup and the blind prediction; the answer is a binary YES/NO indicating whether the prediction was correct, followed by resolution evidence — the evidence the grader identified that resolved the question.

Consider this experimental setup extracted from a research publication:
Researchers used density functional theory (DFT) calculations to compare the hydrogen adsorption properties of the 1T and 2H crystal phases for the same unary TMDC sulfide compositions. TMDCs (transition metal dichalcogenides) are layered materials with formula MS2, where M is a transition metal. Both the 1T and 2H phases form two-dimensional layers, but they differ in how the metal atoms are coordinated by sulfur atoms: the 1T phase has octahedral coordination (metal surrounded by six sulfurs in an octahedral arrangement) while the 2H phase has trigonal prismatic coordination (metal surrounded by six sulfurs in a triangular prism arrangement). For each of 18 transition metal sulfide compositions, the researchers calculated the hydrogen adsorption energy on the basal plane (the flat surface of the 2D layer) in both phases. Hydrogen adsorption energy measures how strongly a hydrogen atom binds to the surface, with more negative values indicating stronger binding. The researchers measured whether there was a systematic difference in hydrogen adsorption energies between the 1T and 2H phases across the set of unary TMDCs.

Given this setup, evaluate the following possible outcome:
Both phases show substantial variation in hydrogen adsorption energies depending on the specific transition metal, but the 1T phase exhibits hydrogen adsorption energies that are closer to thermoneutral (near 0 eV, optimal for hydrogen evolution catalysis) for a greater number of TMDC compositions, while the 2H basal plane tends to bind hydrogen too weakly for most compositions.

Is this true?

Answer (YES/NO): NO